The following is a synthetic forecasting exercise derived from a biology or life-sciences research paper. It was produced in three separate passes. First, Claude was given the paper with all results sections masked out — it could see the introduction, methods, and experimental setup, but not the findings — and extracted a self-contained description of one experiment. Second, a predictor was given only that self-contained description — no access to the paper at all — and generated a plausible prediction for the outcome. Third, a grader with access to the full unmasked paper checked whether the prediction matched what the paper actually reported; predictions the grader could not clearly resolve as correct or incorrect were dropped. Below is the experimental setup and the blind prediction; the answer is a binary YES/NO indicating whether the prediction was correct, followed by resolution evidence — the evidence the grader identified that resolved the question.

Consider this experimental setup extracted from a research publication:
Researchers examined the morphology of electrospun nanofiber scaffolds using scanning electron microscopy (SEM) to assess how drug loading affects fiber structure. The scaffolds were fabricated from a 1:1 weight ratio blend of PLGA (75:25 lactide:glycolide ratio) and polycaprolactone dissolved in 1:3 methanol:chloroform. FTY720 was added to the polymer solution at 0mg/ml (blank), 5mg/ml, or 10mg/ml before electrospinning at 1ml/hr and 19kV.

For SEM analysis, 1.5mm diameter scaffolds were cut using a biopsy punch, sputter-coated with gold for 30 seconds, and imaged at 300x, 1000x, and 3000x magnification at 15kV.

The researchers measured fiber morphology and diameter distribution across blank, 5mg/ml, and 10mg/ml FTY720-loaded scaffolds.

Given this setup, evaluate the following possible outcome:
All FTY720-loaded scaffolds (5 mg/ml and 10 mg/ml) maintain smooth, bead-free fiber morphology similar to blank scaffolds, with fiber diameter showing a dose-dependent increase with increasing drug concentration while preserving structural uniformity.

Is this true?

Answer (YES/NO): NO